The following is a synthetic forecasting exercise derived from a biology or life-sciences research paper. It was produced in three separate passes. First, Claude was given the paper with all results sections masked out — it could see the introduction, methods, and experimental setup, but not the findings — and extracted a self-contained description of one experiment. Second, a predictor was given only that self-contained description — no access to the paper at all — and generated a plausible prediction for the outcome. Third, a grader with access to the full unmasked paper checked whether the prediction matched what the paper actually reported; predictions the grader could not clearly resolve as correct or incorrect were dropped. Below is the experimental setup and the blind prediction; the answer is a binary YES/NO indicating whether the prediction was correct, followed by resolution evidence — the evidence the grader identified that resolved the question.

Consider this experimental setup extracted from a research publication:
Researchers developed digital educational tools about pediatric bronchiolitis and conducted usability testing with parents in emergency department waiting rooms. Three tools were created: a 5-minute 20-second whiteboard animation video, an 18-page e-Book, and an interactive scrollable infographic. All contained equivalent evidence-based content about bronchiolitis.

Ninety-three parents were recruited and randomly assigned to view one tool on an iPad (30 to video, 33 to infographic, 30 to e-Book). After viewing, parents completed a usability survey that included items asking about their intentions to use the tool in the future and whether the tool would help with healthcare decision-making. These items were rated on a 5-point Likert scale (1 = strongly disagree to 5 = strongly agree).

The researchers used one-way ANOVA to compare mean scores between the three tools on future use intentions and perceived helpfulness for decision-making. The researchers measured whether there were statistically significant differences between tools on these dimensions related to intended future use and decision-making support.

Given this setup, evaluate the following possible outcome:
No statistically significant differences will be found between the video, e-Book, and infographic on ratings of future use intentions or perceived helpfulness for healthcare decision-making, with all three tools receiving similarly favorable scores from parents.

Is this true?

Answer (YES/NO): NO